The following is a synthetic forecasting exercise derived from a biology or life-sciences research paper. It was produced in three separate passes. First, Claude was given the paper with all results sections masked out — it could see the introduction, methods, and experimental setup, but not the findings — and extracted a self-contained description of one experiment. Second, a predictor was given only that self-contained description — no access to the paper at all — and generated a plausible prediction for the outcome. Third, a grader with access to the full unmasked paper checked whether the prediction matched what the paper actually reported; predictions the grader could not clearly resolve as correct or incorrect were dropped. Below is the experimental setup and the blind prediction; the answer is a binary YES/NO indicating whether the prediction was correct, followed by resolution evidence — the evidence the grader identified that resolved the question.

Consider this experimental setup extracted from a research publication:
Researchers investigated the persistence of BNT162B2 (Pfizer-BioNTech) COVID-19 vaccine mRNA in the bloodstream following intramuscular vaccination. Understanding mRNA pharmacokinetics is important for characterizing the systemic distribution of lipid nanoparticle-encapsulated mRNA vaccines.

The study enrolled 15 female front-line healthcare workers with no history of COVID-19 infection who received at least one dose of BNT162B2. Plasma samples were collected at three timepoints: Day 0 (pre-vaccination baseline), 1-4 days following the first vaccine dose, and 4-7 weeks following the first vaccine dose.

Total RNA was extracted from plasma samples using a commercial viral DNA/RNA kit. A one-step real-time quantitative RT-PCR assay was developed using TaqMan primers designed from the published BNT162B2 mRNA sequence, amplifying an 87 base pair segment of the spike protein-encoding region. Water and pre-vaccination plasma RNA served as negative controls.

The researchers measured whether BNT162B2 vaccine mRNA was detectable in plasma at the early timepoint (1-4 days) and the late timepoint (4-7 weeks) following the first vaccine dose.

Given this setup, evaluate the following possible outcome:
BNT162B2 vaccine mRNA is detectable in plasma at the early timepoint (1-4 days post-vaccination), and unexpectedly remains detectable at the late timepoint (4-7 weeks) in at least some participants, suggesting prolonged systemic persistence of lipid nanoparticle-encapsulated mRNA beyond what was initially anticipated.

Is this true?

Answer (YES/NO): NO